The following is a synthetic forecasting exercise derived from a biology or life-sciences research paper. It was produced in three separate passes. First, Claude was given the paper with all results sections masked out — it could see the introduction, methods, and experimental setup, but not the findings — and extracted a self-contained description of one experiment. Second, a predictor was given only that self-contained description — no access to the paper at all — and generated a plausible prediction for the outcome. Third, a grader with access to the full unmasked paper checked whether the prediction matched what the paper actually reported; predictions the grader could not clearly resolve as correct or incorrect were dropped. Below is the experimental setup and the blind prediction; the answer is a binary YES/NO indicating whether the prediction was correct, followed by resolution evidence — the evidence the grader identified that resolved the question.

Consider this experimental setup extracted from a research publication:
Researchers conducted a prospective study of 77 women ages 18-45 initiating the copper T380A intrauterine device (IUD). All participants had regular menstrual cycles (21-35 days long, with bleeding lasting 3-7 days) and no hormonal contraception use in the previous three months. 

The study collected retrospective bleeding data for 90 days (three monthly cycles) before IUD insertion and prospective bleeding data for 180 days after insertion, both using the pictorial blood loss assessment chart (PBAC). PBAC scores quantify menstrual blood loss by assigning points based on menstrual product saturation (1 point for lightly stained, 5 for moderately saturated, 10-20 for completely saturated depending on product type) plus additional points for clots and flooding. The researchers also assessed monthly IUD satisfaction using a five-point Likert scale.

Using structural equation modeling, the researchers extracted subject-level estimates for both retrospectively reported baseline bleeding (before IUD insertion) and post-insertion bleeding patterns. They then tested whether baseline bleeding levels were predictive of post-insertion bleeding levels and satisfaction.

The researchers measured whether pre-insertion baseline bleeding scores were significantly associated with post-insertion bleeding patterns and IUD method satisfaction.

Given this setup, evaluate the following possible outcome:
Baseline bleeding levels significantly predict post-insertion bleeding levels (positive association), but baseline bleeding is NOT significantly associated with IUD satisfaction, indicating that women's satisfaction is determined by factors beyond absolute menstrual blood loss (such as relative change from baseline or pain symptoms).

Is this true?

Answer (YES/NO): NO